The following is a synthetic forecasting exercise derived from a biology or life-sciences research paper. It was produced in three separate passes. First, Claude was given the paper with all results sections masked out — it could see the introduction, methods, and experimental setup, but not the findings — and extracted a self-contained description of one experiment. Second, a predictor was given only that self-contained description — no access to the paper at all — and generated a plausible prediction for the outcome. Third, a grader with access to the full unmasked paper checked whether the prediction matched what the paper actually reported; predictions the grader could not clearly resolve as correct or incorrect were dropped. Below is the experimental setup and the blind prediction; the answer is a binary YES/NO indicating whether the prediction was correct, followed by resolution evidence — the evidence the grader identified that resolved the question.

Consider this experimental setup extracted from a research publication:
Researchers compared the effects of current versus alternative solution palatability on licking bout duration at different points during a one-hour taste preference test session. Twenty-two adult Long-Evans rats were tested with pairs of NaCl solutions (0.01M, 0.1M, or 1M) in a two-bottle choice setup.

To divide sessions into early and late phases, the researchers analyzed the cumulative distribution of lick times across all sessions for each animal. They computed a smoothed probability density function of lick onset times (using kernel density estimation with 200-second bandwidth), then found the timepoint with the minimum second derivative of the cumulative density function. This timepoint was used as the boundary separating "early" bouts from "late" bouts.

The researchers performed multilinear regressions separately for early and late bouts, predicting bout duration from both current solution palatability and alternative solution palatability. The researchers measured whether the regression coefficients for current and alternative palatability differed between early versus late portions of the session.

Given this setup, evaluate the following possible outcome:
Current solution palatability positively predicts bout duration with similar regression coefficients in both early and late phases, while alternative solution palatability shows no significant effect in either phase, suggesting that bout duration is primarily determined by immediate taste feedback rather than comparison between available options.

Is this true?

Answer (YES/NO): NO